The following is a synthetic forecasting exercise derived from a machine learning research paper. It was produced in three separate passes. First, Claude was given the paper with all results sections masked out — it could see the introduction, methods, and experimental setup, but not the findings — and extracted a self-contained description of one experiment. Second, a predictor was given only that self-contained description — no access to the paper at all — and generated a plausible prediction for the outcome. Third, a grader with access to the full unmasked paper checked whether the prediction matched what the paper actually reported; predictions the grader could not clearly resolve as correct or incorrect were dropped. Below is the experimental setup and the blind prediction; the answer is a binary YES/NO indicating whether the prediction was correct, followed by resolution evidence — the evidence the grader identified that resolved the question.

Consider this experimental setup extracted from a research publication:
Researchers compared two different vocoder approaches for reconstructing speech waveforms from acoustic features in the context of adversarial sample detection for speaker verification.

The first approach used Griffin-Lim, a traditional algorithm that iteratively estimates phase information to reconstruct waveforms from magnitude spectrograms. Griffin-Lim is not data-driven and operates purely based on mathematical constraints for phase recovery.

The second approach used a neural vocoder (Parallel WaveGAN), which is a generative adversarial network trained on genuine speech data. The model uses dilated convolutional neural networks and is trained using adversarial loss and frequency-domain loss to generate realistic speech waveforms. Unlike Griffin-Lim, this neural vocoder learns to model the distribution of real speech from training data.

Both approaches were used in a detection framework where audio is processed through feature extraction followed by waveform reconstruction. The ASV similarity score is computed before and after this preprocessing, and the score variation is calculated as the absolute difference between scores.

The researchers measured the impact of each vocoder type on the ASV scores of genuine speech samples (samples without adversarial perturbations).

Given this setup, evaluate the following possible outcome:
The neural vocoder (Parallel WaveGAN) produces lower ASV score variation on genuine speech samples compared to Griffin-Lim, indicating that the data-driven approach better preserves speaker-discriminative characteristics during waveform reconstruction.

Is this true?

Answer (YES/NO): YES